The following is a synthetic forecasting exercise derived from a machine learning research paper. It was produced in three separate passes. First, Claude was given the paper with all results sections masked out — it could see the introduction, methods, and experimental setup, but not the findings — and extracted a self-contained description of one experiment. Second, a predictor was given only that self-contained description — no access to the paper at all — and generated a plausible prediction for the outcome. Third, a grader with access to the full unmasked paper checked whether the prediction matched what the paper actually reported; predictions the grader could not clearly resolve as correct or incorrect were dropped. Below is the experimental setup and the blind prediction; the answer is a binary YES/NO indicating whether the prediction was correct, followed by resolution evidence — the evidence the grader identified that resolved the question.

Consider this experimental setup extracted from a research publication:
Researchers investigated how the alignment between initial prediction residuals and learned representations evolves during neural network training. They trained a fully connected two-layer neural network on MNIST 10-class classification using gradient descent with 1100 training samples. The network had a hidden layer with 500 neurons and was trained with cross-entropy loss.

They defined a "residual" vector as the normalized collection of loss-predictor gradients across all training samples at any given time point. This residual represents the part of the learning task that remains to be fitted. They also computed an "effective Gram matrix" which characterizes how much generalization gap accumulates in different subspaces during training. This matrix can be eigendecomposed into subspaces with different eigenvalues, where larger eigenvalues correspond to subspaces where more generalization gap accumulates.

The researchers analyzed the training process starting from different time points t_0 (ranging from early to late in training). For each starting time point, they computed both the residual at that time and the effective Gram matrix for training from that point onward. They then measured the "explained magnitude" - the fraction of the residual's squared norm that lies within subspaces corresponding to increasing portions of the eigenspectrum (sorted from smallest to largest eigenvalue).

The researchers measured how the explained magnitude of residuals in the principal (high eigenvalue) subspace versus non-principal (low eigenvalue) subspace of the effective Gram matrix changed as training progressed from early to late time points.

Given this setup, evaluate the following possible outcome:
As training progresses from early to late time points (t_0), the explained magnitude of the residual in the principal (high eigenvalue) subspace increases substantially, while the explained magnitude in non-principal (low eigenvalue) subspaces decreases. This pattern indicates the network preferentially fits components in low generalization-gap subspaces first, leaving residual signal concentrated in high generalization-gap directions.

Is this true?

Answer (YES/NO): YES